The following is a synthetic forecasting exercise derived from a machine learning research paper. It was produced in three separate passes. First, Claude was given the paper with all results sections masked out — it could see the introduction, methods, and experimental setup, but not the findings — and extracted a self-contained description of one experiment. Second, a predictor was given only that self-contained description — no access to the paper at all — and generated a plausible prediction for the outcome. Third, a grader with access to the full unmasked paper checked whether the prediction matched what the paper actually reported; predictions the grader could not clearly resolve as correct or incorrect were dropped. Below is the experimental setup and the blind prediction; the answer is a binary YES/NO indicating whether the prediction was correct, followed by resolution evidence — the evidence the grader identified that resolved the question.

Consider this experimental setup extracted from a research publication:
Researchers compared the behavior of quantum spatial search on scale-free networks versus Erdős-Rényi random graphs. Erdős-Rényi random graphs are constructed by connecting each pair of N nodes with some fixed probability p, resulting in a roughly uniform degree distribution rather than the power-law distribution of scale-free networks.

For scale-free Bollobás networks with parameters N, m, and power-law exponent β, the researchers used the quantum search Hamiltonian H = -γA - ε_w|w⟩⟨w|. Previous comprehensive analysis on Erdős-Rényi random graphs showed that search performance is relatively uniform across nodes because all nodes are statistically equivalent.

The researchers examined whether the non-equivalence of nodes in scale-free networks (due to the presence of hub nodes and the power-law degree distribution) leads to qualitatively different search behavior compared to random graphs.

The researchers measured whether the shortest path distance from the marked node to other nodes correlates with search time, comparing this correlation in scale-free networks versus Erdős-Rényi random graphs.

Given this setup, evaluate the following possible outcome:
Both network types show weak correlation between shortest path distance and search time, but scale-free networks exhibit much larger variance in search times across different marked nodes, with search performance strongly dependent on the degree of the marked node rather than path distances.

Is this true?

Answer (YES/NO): NO